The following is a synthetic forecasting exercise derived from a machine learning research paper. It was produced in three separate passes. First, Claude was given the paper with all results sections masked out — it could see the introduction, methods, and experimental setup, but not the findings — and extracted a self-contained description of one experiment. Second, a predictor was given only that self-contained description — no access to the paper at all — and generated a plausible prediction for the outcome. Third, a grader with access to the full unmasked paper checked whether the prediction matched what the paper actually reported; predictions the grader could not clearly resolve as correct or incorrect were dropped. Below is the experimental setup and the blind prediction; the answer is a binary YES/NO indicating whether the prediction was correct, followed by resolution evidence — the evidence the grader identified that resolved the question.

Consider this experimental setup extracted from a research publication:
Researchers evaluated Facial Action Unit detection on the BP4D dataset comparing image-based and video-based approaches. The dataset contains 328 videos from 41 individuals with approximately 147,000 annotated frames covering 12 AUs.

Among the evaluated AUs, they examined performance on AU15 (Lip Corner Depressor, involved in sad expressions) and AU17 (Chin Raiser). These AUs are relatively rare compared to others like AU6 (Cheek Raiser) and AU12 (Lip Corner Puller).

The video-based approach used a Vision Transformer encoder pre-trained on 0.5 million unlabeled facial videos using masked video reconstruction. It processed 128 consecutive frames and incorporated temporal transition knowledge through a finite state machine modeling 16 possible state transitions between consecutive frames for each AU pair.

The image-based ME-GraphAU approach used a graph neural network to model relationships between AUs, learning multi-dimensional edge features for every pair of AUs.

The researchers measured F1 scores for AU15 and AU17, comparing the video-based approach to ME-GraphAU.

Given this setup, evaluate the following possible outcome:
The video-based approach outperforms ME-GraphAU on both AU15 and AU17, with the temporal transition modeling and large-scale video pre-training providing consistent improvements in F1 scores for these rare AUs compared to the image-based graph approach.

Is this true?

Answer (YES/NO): YES